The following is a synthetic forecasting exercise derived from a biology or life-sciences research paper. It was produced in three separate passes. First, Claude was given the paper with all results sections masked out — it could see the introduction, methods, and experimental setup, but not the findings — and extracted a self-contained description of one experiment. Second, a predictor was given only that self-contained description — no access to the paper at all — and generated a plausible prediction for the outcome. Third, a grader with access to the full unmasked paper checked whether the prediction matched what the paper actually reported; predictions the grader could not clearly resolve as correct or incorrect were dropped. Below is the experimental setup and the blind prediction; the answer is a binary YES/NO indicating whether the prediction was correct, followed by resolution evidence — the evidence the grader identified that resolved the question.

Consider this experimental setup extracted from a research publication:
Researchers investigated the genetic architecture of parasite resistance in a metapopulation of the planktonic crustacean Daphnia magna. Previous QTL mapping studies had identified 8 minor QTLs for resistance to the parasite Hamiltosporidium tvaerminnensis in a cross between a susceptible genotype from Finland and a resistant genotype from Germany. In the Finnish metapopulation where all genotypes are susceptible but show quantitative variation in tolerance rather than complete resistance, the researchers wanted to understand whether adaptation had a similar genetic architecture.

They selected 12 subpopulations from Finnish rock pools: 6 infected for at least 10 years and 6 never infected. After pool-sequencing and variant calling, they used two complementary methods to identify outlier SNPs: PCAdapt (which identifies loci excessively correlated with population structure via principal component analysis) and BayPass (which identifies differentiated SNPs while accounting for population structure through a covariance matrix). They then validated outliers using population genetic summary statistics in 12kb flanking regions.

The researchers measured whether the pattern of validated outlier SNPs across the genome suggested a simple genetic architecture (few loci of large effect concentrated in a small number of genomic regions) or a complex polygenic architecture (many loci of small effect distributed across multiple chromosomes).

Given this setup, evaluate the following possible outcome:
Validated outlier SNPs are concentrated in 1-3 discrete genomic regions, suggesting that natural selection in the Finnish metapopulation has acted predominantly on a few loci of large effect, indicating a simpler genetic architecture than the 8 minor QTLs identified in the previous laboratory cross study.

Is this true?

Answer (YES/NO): NO